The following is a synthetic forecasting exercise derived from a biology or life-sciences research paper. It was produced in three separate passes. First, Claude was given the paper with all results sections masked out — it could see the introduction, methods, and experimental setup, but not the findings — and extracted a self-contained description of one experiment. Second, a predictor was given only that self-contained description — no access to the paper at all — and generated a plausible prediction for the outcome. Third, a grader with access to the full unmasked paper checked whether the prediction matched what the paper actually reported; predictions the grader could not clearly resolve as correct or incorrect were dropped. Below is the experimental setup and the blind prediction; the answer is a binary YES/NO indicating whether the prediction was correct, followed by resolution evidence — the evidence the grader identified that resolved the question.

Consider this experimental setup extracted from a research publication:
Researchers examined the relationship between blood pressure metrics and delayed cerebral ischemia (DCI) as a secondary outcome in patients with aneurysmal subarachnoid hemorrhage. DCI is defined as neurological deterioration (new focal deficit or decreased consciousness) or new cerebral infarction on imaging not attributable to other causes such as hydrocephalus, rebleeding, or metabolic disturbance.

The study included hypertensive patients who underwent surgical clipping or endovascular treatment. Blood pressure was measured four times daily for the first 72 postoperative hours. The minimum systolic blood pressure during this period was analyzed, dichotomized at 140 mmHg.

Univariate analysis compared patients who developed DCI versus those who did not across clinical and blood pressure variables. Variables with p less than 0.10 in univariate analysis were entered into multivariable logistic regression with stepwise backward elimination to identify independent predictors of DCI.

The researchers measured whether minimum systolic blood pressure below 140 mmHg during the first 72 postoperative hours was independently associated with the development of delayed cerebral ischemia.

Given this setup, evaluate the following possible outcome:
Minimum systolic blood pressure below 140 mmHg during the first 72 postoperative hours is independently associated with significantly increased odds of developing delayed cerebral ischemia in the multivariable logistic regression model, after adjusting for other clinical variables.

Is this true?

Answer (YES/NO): YES